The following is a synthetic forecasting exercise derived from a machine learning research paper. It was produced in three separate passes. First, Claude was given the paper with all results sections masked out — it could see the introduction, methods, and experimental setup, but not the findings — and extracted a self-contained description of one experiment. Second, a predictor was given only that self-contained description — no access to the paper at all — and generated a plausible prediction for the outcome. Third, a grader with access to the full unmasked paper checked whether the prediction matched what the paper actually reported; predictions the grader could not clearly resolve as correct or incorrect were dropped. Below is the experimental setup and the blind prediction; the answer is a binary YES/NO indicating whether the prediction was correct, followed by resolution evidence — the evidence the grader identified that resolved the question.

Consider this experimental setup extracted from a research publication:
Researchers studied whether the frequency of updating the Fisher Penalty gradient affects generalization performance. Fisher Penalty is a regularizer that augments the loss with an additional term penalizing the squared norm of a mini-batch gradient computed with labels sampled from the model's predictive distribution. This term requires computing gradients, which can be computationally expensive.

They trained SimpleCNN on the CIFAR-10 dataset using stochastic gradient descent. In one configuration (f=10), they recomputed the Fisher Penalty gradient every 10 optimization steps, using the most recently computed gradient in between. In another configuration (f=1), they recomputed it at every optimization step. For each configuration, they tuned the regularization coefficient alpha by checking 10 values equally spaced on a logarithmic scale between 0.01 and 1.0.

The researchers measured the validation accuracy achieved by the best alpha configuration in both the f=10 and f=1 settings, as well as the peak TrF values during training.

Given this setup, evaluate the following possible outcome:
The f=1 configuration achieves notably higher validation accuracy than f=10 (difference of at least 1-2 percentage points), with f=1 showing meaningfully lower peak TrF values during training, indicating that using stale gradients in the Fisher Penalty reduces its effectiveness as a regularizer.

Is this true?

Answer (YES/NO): NO